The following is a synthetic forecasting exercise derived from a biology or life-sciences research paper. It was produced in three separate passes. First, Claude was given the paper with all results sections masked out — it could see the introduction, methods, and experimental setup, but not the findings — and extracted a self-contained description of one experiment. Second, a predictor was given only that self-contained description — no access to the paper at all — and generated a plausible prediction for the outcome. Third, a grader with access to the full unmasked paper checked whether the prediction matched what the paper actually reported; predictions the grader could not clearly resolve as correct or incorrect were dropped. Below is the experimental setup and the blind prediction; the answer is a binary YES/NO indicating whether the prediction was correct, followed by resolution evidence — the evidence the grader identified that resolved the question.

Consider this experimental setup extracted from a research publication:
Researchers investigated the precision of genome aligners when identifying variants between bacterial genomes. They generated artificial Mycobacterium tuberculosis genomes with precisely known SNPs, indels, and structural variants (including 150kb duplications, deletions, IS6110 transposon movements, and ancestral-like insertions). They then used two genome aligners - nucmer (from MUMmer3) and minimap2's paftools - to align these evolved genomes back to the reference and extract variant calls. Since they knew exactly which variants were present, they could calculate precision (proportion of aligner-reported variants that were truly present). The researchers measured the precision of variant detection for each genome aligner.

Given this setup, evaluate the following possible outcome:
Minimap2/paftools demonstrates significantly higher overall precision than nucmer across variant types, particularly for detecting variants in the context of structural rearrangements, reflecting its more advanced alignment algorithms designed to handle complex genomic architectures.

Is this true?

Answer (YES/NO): YES